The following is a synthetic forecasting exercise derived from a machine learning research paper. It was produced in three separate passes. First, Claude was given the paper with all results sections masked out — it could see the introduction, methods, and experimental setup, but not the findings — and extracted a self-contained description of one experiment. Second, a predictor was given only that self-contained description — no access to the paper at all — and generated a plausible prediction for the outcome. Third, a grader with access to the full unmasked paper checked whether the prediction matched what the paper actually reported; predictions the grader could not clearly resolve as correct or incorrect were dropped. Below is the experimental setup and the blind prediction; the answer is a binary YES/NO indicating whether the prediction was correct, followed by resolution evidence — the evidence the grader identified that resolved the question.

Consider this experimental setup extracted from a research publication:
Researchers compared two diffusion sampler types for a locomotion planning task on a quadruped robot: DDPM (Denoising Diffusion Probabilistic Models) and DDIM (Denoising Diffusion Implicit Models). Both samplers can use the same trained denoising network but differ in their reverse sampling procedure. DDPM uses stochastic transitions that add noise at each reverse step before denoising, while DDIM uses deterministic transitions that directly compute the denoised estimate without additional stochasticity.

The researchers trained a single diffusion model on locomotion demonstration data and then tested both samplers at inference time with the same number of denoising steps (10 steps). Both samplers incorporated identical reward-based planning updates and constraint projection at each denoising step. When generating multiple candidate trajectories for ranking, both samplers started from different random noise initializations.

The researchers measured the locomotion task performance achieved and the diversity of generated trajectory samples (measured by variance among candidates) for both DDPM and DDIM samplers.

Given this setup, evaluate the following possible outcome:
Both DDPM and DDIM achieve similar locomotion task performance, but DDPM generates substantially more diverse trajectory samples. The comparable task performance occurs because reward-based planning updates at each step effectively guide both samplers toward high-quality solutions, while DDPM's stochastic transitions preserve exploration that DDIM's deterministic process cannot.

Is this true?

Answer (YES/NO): NO